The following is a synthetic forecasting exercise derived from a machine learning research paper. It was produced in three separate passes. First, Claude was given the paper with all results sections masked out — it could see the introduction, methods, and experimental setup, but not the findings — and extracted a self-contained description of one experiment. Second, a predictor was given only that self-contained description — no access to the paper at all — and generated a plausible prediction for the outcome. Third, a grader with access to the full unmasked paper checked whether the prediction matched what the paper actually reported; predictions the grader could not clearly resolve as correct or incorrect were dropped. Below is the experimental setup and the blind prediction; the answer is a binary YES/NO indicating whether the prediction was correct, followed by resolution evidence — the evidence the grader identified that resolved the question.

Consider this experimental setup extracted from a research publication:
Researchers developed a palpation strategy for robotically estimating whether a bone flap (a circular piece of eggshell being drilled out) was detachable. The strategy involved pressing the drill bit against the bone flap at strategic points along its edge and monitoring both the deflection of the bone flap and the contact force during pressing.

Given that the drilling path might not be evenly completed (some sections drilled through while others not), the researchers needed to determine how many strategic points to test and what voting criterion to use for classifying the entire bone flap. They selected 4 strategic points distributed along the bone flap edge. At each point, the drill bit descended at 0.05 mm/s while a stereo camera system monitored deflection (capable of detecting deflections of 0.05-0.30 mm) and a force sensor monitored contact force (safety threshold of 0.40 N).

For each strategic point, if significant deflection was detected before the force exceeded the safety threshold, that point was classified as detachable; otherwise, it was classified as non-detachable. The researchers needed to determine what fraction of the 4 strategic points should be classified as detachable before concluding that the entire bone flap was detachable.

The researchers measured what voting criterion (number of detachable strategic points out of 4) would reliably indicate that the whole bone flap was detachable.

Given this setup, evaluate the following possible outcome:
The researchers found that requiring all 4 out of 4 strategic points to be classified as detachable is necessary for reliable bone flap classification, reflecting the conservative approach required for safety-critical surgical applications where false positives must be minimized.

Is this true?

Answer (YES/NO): NO